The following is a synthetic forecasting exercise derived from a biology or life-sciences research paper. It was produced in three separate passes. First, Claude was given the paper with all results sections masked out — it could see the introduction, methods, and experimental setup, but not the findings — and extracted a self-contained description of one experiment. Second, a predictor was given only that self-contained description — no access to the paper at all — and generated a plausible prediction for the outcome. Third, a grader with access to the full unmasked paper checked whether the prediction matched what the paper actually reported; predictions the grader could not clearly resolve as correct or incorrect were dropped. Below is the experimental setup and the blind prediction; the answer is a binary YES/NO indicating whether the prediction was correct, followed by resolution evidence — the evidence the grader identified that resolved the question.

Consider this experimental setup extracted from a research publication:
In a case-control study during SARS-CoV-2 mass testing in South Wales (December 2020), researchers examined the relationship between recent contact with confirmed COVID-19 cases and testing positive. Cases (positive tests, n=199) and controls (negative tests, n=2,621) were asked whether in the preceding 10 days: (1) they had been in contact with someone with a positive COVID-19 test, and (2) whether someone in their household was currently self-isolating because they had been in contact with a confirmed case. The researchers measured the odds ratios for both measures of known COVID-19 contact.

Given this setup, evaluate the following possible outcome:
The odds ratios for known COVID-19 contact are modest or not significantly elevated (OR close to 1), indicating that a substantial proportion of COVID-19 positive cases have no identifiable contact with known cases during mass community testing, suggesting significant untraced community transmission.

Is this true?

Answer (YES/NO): NO